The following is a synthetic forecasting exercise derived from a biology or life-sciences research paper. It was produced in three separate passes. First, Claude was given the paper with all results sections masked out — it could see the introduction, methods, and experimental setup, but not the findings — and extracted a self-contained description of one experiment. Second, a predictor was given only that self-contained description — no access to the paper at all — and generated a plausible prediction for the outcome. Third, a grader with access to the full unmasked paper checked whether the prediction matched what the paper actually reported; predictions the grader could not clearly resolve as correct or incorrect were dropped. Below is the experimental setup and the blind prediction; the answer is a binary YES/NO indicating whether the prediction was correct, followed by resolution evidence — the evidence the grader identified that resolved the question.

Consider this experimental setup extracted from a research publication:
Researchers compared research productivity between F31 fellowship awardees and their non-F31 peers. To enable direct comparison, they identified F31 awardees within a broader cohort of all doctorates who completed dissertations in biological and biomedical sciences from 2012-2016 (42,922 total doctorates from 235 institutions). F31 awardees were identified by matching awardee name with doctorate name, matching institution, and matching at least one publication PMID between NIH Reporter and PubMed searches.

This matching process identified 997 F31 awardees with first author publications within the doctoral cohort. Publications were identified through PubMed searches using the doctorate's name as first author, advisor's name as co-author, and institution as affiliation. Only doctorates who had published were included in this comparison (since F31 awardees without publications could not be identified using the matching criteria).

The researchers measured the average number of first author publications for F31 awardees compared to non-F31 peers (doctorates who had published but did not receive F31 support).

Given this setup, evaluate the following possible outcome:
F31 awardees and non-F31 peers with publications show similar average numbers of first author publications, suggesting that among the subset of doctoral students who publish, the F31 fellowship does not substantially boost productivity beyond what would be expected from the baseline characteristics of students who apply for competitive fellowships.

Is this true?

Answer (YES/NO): NO